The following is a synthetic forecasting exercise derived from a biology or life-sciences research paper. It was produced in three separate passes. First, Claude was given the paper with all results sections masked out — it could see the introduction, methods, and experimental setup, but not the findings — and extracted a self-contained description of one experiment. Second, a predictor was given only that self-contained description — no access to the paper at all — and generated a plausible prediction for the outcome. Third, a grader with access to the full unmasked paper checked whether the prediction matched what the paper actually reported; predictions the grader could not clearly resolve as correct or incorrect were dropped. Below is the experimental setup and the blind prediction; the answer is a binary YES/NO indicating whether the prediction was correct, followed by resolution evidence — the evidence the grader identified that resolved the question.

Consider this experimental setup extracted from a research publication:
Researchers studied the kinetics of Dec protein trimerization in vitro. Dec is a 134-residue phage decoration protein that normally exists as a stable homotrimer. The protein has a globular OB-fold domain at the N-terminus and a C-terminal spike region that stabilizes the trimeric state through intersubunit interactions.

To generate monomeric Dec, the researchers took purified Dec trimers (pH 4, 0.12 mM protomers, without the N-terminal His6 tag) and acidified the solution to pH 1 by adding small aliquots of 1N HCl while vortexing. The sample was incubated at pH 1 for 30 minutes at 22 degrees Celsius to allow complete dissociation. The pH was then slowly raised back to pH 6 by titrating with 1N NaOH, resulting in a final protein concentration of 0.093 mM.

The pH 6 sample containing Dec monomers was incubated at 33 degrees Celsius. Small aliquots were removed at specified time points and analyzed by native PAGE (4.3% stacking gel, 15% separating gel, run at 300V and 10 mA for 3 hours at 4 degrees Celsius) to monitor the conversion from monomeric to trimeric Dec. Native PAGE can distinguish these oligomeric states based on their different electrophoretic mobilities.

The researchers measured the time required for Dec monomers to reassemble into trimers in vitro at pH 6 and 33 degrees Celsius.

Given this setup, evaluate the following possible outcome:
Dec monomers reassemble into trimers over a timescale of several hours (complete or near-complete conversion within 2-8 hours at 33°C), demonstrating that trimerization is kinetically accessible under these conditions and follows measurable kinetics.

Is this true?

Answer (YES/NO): NO